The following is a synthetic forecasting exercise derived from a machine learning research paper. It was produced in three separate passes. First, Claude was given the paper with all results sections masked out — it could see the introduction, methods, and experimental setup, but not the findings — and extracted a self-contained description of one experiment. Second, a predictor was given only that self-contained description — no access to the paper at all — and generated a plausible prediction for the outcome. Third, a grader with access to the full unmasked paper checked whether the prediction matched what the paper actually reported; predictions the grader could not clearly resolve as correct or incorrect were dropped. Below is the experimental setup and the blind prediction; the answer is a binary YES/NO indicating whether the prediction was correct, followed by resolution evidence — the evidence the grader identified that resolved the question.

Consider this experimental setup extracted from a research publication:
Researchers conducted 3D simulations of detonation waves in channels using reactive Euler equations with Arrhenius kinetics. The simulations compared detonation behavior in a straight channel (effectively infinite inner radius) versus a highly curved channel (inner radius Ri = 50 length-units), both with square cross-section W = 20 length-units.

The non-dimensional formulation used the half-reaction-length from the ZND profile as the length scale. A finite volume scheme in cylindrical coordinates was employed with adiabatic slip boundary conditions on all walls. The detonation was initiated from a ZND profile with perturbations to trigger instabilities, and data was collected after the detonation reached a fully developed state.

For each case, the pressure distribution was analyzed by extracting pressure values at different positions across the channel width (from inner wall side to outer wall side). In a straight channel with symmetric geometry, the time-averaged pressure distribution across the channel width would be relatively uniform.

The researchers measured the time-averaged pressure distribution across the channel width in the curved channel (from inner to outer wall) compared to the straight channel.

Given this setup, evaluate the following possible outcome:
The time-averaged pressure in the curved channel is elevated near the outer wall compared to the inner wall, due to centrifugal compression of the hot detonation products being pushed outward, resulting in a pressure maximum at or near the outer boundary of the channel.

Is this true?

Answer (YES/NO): YES